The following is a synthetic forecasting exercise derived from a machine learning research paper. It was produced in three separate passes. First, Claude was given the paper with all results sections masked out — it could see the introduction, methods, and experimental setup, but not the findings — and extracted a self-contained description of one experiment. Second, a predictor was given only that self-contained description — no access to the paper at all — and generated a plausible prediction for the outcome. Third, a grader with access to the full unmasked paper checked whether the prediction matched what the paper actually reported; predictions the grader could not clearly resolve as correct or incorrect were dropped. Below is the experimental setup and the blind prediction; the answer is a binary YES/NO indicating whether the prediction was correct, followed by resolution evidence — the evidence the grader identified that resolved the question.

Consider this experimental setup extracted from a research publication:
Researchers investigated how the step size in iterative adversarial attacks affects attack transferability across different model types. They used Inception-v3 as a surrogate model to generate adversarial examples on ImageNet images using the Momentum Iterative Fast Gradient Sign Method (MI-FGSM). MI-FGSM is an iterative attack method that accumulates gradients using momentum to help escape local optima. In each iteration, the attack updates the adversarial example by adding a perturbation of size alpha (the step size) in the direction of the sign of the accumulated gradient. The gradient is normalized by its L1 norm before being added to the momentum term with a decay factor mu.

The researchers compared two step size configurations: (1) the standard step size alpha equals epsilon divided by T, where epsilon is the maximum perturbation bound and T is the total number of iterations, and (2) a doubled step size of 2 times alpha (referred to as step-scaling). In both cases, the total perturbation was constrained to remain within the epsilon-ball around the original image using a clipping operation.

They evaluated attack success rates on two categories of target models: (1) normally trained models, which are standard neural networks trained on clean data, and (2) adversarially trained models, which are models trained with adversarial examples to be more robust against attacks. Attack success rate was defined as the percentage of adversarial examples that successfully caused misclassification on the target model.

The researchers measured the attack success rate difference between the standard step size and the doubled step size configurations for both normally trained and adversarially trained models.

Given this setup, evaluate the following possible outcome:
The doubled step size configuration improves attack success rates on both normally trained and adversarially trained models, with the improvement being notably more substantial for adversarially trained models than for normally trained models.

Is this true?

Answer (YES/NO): NO